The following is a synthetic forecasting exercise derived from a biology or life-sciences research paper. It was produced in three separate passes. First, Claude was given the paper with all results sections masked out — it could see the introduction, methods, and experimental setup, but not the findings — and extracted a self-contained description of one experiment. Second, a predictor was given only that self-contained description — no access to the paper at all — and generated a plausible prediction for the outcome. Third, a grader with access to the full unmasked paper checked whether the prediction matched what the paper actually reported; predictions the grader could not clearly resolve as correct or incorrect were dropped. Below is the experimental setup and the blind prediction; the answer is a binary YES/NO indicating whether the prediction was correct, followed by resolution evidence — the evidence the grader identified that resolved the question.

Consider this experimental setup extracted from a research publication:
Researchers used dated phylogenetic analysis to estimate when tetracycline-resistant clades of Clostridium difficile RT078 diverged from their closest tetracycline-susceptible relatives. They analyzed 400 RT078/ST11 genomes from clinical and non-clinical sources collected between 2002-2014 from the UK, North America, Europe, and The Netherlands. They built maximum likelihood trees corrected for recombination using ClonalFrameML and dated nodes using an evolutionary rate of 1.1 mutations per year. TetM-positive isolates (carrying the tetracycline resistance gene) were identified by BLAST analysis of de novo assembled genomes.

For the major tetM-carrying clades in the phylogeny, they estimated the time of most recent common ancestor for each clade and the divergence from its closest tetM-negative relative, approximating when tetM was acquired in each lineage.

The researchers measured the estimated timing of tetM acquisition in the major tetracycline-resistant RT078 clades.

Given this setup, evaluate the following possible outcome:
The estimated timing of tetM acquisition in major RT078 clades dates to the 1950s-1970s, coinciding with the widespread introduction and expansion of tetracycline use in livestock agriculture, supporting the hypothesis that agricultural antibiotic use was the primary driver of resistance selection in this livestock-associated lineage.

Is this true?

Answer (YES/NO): NO